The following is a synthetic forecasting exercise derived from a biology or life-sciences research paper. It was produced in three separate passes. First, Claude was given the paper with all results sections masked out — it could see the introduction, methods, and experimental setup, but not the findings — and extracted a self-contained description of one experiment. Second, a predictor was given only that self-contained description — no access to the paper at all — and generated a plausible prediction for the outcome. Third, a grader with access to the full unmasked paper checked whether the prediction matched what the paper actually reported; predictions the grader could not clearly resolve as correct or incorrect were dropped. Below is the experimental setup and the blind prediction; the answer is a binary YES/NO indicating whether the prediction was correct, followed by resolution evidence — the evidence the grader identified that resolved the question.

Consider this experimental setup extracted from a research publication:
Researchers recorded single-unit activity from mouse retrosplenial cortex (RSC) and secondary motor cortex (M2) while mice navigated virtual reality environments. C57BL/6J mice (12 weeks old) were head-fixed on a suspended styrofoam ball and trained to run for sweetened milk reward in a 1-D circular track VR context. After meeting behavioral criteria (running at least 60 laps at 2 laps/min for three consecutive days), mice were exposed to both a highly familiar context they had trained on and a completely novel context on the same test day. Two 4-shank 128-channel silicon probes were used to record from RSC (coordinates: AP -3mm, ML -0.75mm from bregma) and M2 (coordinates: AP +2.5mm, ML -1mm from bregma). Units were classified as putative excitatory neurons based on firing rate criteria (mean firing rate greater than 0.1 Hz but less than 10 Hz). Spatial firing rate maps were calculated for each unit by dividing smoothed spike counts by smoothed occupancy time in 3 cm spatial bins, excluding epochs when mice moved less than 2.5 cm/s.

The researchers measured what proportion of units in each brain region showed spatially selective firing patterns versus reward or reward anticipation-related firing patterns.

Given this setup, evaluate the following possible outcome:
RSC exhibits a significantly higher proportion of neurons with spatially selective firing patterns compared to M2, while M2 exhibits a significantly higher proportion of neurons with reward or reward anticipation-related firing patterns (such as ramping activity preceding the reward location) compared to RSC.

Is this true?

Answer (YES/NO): YES